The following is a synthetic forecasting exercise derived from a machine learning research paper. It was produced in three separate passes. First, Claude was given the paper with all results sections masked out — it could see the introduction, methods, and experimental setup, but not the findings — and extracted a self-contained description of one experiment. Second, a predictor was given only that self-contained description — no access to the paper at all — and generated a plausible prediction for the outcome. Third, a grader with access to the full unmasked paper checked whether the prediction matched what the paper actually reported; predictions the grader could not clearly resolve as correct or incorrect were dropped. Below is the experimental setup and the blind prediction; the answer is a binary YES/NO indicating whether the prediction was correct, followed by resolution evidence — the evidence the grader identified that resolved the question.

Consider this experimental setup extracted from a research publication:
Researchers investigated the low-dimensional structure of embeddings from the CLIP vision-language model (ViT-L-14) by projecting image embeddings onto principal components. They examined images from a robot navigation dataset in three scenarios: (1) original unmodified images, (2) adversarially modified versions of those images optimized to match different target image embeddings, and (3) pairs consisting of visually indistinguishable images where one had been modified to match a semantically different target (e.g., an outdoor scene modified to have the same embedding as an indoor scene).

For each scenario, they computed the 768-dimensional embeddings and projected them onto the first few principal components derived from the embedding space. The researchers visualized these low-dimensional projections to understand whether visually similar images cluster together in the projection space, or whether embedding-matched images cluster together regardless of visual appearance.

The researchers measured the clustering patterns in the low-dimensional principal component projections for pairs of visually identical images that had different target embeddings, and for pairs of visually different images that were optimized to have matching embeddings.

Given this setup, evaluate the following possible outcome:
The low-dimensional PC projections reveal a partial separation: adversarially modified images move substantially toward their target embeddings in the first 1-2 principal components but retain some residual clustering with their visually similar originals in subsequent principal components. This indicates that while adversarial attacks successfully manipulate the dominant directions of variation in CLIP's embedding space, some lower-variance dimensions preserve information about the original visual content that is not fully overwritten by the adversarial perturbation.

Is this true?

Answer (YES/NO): NO